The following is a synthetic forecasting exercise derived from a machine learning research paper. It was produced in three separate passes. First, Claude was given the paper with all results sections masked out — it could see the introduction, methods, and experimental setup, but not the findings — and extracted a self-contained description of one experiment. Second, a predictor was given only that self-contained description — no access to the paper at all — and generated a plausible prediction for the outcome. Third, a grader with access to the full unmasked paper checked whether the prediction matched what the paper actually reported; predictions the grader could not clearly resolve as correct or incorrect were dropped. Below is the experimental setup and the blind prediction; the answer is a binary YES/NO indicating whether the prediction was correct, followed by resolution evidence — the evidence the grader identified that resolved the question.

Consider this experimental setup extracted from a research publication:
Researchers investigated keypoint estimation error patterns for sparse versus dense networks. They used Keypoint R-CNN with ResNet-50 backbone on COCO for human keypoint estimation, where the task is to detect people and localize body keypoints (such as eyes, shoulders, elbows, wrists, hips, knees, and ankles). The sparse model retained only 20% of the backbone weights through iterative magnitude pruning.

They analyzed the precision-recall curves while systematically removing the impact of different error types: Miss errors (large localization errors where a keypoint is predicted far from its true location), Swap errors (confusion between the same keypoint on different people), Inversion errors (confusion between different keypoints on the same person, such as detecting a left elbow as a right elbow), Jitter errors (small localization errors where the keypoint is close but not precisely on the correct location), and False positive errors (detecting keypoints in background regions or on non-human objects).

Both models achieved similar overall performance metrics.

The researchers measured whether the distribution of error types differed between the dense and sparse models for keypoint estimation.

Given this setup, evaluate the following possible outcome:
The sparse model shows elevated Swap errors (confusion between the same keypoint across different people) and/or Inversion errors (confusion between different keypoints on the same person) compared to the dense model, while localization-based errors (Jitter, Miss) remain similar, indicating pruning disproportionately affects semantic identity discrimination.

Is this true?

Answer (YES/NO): NO